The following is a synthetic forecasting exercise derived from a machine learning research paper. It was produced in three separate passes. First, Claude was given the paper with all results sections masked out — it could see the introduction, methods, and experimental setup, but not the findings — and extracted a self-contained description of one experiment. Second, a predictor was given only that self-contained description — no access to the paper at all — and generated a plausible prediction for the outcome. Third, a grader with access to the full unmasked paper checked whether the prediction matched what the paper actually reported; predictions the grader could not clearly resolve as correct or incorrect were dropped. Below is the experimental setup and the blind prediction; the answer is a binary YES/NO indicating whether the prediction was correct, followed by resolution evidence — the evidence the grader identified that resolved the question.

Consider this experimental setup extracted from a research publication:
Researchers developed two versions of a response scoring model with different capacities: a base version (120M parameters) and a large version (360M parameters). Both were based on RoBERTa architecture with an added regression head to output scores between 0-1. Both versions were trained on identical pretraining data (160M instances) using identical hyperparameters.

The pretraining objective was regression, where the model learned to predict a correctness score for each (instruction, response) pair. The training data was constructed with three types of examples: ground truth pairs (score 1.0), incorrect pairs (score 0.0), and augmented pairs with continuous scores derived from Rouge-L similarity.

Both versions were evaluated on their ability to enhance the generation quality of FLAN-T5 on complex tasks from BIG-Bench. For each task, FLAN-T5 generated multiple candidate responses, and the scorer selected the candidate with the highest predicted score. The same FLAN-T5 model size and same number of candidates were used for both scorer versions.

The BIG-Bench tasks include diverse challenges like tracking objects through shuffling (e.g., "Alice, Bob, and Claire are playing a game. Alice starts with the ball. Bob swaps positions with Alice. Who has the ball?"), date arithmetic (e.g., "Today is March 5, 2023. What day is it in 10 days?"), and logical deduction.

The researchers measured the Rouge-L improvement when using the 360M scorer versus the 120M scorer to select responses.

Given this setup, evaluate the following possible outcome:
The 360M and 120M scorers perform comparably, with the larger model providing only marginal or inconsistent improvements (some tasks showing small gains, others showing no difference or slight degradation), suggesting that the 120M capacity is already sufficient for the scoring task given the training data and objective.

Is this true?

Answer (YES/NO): NO